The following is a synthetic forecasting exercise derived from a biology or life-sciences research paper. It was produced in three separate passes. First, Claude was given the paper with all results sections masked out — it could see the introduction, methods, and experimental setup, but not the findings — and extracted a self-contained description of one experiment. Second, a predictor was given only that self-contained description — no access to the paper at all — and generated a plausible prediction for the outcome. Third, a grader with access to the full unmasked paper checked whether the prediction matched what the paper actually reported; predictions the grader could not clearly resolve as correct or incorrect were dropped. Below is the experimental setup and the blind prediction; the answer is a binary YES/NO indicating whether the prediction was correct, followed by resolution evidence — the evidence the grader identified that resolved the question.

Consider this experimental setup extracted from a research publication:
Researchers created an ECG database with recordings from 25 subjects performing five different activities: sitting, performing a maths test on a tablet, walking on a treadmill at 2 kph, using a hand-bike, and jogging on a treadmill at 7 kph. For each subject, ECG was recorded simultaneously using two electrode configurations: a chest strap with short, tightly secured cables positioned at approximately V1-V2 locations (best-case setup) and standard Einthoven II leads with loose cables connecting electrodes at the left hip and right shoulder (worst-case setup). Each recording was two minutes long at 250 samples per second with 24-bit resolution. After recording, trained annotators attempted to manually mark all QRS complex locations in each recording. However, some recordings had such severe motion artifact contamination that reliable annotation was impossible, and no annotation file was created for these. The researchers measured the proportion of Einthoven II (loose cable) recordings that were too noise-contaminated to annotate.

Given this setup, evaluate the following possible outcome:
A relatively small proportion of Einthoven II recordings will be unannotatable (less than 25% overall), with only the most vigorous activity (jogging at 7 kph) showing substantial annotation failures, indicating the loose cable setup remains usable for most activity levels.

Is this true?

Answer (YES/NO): YES